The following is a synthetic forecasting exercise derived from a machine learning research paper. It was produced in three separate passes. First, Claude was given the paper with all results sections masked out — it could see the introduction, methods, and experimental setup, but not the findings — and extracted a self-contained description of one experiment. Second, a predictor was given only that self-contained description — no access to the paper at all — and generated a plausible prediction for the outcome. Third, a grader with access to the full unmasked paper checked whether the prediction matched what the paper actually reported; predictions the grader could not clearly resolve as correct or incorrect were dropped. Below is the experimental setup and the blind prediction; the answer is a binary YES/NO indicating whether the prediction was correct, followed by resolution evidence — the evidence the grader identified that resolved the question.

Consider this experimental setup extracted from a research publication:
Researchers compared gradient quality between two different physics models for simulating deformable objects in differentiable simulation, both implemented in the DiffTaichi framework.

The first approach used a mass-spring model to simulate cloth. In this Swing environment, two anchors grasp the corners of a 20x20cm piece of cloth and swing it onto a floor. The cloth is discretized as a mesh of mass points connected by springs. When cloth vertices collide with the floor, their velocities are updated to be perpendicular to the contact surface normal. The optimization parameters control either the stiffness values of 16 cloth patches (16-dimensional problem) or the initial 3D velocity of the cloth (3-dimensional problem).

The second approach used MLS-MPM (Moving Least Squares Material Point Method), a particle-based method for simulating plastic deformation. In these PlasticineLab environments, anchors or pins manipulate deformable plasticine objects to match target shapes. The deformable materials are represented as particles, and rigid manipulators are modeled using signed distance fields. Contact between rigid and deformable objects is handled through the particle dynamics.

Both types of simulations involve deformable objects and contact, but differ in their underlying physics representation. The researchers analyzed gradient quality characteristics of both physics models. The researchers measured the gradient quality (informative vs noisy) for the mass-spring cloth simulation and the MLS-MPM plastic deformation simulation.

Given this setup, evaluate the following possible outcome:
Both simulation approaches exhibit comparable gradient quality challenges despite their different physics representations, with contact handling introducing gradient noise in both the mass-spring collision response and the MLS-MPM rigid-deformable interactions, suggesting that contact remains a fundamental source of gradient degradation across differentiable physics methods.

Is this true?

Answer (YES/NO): NO